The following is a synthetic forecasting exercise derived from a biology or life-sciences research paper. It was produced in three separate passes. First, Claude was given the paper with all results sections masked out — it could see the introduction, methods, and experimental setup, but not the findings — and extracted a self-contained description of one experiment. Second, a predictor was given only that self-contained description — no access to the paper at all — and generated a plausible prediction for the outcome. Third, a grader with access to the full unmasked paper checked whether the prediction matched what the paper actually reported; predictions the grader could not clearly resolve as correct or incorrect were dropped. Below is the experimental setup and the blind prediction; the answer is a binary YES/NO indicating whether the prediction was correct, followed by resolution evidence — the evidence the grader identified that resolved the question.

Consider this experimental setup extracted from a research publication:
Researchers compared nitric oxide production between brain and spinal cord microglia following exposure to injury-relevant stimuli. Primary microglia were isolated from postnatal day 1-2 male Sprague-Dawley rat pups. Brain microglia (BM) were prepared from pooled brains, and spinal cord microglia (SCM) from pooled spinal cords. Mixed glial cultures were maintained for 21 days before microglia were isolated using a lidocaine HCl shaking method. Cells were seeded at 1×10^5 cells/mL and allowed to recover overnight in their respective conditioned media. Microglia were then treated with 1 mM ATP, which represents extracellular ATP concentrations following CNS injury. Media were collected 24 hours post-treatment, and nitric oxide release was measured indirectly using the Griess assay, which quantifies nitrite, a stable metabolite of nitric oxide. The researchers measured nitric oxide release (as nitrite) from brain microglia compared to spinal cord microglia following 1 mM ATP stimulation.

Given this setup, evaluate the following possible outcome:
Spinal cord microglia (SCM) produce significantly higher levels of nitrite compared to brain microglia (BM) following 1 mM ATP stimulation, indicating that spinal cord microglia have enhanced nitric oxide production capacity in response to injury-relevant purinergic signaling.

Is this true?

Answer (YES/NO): NO